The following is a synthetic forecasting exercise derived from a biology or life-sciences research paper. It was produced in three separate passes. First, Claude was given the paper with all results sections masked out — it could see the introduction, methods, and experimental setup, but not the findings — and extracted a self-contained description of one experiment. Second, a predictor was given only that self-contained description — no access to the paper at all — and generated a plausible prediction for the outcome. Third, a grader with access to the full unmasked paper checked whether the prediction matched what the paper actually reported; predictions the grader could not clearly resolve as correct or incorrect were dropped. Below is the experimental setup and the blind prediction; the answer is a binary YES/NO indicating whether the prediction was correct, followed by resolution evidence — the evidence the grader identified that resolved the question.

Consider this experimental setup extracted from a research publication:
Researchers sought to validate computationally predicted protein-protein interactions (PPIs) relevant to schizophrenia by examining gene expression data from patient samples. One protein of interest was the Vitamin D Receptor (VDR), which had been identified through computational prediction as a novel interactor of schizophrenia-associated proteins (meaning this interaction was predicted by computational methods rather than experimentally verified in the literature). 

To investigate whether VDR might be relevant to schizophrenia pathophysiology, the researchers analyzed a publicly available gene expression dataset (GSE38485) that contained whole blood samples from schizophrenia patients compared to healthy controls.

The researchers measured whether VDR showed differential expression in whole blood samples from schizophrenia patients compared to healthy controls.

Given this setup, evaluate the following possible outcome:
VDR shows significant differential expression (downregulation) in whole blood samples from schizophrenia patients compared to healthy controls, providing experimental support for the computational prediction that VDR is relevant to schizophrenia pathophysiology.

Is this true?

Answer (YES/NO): NO